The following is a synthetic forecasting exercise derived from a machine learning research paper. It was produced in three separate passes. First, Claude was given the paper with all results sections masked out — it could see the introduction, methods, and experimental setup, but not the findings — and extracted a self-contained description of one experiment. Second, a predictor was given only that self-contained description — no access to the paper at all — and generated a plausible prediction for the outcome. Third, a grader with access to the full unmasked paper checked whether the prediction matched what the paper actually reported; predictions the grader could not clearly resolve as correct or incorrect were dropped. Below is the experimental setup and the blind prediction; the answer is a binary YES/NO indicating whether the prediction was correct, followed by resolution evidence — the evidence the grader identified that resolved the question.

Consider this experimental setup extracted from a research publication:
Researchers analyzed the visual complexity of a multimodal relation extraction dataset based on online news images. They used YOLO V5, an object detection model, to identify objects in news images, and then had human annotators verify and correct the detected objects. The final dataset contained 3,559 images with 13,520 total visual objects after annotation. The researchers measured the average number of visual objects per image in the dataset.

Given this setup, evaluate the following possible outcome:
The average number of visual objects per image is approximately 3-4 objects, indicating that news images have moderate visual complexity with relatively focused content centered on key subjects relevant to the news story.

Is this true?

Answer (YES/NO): YES